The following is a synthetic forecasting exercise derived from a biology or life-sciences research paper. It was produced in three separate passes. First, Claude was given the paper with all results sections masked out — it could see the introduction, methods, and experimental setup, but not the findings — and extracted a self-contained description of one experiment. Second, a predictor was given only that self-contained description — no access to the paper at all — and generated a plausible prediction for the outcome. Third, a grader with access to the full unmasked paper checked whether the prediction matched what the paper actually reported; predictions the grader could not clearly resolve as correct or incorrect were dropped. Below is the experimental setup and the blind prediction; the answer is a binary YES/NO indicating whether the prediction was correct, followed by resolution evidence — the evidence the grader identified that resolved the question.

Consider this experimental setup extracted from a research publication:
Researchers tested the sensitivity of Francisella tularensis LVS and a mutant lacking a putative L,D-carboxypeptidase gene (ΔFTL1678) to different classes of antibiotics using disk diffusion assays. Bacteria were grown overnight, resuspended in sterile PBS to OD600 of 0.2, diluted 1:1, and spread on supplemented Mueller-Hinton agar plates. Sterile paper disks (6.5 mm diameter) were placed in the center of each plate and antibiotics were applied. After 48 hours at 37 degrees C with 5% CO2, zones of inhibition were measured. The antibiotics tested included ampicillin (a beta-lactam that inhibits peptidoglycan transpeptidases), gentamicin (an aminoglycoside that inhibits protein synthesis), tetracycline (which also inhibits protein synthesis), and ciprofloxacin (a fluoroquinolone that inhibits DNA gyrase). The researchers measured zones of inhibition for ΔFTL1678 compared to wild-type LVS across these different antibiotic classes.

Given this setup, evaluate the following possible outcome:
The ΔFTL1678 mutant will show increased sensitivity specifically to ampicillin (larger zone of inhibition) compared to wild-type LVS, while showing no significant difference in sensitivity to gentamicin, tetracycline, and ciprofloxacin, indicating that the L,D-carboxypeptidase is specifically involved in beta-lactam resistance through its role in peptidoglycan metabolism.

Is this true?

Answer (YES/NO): NO